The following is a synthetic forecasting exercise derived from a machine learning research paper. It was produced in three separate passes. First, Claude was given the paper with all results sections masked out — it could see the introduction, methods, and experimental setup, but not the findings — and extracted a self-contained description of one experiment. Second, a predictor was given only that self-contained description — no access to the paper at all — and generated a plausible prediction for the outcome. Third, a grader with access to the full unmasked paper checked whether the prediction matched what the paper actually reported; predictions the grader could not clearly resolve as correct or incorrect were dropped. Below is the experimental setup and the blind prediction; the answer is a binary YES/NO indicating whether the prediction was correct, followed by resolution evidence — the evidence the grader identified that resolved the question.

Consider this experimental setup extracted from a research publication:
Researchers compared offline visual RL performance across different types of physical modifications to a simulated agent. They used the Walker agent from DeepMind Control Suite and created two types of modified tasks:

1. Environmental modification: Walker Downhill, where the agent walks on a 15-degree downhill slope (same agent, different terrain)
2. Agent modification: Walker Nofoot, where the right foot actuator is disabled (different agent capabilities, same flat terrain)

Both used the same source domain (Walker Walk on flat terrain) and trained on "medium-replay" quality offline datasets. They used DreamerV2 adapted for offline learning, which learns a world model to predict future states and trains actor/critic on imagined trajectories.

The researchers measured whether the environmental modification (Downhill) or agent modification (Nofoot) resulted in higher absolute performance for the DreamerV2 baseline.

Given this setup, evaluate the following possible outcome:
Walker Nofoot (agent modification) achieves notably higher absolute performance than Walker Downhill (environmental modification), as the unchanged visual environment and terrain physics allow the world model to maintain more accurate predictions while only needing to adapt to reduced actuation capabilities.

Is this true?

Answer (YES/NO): NO